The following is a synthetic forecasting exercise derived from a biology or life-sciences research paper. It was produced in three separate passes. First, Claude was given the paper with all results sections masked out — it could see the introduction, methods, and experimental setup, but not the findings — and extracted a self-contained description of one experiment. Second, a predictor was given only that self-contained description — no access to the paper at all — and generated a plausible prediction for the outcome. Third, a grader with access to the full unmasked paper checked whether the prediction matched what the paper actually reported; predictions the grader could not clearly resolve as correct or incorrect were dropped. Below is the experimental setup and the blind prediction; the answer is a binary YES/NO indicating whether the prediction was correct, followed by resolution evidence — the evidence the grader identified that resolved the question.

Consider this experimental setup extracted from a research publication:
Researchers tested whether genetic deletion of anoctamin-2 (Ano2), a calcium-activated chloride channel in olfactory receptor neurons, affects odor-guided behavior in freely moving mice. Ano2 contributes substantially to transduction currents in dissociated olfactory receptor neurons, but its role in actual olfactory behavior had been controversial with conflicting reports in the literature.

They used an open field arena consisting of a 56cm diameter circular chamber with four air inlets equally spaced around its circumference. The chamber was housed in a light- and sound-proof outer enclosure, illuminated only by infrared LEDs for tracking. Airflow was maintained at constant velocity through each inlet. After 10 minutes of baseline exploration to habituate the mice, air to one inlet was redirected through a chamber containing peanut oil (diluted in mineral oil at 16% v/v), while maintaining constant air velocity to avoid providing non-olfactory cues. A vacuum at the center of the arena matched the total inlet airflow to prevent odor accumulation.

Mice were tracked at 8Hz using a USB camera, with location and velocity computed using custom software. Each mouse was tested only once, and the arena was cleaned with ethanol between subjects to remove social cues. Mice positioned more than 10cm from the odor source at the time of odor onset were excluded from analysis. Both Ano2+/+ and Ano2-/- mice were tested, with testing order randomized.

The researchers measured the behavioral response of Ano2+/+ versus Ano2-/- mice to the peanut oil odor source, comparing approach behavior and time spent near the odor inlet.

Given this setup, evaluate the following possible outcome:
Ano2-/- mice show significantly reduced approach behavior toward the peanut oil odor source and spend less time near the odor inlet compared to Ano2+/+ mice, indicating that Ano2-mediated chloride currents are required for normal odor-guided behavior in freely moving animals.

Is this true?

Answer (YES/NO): NO